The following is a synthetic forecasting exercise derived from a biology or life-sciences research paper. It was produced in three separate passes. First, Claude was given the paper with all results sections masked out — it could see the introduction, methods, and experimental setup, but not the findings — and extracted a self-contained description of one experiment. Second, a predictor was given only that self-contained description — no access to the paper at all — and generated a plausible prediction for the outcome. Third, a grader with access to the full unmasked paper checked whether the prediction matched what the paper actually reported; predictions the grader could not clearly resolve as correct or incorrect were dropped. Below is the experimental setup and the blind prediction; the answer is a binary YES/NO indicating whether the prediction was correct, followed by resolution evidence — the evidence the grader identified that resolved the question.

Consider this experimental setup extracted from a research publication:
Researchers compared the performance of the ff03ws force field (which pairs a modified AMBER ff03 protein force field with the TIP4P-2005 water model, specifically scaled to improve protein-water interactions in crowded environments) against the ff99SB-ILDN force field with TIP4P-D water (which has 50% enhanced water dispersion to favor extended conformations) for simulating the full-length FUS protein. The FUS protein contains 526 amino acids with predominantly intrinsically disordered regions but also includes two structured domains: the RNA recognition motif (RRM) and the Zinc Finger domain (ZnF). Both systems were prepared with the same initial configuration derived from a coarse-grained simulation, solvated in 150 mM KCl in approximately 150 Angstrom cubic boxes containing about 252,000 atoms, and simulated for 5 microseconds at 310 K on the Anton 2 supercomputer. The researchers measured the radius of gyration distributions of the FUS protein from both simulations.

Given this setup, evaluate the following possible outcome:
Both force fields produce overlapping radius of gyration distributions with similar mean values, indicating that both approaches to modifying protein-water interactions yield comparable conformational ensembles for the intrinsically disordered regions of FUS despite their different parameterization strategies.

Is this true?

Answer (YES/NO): NO